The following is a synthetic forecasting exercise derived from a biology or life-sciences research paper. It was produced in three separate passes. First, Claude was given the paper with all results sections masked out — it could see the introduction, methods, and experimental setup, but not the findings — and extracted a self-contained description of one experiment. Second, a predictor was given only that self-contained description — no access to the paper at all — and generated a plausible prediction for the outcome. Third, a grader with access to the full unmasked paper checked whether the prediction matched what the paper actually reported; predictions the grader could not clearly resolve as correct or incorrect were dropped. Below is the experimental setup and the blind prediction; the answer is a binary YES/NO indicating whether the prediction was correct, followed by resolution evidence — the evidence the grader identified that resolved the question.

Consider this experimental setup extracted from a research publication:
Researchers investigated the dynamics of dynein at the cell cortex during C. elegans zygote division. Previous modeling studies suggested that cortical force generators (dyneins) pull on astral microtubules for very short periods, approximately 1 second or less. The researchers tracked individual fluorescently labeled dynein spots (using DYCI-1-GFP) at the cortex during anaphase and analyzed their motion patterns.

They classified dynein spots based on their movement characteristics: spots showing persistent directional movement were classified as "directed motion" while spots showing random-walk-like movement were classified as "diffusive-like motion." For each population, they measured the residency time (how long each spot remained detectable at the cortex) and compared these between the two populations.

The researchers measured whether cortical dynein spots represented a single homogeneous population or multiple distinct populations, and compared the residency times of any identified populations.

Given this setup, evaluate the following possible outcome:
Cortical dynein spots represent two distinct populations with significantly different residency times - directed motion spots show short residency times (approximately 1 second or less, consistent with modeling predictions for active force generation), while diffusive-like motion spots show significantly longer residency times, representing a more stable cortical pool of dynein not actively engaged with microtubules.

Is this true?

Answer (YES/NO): NO